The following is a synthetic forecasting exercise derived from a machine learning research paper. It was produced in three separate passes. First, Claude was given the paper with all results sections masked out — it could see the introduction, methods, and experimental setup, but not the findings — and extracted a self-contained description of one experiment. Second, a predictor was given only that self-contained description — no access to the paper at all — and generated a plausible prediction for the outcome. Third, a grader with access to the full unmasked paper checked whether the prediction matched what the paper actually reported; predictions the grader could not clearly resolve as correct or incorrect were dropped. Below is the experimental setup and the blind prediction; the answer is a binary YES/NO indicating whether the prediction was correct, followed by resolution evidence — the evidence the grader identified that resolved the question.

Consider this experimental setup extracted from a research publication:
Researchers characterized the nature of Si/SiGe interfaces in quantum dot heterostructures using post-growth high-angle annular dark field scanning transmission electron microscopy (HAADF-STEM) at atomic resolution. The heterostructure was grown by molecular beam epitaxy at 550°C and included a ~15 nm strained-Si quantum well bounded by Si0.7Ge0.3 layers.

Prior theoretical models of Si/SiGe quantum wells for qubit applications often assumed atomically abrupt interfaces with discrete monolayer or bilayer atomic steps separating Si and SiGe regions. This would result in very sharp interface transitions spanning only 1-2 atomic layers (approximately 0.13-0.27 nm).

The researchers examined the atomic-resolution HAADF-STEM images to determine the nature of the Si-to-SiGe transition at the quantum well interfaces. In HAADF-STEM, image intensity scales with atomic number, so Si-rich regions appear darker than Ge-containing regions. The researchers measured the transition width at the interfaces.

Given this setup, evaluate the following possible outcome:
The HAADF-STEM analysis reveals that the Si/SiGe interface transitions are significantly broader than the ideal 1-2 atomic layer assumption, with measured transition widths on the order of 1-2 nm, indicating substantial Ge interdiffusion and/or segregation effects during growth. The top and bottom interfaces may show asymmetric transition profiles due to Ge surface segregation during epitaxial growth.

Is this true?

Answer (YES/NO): YES